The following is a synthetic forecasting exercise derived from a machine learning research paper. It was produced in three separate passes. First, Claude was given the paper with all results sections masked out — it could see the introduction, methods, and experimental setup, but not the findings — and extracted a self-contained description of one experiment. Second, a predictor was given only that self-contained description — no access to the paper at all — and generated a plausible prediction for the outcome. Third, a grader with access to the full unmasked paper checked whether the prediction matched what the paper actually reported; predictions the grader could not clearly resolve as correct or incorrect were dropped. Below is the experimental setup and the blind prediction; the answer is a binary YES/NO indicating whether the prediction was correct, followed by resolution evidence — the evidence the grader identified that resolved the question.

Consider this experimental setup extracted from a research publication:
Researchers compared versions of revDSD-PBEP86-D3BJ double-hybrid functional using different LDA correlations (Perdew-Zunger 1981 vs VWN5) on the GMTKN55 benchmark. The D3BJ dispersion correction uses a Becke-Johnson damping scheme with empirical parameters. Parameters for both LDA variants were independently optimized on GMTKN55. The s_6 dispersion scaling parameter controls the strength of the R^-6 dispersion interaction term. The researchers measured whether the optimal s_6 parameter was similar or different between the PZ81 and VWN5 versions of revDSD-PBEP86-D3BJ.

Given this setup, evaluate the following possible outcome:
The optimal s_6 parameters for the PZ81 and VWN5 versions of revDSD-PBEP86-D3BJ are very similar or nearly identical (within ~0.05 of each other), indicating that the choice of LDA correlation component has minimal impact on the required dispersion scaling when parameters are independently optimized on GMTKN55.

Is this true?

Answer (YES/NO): YES